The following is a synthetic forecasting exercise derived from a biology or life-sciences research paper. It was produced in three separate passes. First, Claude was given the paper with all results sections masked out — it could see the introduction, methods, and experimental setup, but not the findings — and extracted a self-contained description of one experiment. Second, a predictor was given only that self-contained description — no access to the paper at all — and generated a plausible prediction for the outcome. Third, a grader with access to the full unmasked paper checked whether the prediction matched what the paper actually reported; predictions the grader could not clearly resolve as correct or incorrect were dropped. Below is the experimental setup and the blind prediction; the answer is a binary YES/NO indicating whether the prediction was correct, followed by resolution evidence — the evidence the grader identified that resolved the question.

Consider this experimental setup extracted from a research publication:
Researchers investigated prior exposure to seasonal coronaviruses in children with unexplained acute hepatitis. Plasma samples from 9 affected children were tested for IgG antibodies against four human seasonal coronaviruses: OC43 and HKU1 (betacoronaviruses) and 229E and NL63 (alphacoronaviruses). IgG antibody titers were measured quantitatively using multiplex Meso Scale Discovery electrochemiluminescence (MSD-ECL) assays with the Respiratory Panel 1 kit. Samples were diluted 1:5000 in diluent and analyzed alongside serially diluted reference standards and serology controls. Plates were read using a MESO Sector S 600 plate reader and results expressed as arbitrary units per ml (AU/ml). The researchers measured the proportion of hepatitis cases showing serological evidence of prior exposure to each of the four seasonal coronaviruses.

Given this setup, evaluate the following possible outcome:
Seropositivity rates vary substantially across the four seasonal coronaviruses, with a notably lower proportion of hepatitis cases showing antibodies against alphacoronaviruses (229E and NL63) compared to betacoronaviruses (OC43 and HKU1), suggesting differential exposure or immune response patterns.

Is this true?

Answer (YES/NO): NO